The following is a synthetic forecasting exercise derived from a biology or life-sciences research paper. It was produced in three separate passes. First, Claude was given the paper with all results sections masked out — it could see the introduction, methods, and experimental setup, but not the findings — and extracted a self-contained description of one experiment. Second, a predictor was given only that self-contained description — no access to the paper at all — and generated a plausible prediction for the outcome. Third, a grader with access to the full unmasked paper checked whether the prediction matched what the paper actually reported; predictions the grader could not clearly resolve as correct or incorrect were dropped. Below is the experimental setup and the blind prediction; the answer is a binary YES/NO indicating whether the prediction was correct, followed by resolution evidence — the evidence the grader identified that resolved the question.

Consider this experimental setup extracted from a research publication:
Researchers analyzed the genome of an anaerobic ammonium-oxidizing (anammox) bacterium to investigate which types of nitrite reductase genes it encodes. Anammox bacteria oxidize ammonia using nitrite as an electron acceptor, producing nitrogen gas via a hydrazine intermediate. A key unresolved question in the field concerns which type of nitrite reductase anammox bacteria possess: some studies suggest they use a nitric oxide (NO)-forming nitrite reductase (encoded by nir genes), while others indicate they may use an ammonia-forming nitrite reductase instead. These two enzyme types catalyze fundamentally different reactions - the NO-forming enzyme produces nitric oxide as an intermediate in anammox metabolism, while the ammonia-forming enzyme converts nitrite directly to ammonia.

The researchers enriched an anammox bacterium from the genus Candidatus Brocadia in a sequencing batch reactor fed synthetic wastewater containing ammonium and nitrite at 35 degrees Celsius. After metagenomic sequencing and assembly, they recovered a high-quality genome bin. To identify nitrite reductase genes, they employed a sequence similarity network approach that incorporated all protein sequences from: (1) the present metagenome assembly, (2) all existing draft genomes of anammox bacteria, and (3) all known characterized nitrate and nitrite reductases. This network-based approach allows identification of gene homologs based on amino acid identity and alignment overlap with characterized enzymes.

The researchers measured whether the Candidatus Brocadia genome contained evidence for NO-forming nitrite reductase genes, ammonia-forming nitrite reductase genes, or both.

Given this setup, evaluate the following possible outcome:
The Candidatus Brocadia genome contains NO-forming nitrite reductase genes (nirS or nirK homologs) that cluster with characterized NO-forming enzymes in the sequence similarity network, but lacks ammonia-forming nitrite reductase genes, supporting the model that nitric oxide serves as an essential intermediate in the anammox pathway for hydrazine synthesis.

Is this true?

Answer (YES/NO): NO